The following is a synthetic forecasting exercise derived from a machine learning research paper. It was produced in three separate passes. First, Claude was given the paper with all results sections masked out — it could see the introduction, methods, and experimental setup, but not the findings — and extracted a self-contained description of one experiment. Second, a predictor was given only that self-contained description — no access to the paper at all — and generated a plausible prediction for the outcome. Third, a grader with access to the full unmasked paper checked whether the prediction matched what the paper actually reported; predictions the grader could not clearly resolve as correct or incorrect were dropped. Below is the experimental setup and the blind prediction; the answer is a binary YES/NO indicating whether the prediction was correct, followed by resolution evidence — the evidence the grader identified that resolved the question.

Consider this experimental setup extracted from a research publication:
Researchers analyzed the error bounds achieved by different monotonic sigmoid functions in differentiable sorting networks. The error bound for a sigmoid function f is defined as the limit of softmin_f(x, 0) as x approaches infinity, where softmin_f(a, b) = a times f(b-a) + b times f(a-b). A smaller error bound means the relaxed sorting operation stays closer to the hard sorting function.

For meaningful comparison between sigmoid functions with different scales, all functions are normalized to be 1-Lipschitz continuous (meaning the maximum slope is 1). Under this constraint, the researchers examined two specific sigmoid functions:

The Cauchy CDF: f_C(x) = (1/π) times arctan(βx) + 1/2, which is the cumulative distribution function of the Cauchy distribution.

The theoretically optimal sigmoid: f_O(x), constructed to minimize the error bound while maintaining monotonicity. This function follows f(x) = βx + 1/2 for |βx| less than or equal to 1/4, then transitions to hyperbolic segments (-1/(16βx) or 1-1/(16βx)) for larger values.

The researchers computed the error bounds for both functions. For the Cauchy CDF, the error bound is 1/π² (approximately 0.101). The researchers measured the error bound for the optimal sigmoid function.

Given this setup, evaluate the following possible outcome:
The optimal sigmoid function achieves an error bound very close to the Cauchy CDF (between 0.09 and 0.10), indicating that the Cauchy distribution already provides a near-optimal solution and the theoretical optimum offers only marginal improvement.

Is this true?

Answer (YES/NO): NO